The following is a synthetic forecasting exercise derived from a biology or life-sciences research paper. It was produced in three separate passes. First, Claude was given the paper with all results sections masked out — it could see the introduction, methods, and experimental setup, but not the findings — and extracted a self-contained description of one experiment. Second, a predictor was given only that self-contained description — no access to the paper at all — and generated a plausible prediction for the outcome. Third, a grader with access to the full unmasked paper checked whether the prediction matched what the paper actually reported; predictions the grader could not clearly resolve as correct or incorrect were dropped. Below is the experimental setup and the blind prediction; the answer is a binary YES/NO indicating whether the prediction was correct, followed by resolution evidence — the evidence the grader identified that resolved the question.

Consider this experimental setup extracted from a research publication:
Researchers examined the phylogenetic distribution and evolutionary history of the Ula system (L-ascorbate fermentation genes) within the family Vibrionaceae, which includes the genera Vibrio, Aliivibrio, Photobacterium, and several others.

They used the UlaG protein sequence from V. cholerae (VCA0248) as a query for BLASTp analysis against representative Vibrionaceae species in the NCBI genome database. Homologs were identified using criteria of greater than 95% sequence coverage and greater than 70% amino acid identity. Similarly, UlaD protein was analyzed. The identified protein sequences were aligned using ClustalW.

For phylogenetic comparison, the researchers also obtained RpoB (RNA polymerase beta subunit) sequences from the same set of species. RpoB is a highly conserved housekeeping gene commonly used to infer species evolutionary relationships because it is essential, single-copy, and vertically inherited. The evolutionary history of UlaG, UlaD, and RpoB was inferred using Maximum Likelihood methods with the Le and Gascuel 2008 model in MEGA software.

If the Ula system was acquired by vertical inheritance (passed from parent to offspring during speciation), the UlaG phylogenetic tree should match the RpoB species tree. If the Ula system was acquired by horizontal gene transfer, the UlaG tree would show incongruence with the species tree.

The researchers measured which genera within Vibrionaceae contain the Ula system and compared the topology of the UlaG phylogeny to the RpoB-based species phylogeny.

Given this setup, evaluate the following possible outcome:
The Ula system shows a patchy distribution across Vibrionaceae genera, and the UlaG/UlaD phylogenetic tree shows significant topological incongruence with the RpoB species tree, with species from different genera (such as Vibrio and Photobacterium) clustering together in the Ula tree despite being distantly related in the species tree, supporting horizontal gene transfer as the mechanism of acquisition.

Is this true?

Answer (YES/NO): YES